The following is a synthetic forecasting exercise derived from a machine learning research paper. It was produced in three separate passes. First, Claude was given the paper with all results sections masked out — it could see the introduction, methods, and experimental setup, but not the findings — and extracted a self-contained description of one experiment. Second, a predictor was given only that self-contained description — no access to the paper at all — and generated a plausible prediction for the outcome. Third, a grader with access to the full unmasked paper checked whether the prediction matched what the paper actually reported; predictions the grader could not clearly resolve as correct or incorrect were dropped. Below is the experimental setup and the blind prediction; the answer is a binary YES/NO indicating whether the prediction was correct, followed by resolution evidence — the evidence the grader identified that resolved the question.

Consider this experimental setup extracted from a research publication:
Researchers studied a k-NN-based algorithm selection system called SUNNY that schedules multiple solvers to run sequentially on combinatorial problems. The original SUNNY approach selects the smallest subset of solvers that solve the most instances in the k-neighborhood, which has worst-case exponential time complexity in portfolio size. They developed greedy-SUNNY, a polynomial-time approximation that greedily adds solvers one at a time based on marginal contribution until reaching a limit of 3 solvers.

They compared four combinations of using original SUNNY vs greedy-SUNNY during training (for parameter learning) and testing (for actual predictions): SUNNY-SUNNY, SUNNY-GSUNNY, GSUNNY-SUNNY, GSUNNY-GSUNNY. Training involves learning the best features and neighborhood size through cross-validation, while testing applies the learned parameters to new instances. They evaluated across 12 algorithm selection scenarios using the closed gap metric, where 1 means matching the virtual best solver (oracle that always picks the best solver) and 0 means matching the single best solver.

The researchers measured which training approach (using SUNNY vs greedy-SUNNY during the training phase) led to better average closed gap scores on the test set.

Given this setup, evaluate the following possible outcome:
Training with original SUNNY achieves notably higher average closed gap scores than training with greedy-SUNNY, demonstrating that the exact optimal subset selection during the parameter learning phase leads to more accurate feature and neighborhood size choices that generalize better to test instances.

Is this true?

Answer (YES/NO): NO